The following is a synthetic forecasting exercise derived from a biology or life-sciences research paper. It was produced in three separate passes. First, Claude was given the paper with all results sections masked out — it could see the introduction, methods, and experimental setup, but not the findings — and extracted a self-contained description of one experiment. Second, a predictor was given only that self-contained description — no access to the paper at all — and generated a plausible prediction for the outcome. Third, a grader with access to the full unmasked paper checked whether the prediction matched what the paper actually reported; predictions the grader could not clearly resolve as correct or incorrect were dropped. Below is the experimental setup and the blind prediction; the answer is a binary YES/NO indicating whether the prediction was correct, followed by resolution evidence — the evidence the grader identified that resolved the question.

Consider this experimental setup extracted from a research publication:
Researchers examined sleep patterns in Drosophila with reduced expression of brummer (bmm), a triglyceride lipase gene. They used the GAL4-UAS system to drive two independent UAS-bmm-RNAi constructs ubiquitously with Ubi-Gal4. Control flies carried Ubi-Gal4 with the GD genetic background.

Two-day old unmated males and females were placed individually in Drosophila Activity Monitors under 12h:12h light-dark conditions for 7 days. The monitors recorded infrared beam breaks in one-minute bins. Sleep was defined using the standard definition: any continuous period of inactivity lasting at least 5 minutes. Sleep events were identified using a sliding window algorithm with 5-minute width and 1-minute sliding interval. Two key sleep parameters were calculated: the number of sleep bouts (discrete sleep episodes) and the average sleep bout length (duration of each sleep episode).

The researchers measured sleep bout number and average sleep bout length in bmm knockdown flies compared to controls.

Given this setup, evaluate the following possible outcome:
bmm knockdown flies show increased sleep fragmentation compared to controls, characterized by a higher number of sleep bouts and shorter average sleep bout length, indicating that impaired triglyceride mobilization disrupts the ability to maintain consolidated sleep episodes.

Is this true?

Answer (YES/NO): NO